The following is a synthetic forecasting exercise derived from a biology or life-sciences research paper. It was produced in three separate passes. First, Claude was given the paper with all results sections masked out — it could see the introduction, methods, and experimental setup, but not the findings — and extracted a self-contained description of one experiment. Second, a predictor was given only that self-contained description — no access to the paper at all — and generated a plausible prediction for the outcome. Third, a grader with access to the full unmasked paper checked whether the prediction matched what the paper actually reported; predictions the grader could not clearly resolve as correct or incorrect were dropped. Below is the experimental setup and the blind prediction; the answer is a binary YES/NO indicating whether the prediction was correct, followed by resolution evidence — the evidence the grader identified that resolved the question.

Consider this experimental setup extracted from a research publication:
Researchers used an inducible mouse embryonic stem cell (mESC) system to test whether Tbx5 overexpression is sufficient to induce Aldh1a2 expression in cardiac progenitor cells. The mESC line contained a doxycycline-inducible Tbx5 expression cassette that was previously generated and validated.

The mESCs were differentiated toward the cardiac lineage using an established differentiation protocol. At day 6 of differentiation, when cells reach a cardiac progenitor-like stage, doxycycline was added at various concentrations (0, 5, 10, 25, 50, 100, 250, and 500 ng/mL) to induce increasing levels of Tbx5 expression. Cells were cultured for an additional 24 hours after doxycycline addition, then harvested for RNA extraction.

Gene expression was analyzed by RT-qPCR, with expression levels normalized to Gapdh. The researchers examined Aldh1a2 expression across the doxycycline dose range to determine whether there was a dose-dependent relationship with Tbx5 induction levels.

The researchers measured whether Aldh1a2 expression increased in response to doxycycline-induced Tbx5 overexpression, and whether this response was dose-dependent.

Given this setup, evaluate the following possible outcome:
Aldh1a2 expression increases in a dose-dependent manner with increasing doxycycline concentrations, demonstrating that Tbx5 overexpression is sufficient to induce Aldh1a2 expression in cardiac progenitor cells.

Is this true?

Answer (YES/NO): YES